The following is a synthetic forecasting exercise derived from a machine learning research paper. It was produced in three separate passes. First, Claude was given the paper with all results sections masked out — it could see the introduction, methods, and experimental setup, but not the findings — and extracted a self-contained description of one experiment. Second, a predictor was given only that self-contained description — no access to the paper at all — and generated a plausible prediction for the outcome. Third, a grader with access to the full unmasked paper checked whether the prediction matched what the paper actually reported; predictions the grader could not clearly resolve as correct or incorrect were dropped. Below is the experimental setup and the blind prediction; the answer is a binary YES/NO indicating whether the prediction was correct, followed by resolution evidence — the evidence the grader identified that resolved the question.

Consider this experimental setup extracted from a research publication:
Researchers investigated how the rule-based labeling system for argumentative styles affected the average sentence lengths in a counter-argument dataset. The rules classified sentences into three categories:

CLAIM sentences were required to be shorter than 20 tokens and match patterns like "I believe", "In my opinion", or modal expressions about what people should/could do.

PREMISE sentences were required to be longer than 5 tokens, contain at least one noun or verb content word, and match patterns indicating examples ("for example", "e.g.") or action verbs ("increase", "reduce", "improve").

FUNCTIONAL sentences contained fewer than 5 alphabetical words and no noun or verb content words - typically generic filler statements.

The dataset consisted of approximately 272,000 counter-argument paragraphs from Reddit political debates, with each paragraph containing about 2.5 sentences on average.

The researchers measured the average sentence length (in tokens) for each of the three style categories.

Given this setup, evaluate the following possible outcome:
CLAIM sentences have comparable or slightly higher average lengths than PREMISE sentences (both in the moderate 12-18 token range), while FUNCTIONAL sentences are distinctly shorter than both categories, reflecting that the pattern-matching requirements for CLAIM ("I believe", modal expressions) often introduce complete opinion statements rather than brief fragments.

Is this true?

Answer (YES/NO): NO